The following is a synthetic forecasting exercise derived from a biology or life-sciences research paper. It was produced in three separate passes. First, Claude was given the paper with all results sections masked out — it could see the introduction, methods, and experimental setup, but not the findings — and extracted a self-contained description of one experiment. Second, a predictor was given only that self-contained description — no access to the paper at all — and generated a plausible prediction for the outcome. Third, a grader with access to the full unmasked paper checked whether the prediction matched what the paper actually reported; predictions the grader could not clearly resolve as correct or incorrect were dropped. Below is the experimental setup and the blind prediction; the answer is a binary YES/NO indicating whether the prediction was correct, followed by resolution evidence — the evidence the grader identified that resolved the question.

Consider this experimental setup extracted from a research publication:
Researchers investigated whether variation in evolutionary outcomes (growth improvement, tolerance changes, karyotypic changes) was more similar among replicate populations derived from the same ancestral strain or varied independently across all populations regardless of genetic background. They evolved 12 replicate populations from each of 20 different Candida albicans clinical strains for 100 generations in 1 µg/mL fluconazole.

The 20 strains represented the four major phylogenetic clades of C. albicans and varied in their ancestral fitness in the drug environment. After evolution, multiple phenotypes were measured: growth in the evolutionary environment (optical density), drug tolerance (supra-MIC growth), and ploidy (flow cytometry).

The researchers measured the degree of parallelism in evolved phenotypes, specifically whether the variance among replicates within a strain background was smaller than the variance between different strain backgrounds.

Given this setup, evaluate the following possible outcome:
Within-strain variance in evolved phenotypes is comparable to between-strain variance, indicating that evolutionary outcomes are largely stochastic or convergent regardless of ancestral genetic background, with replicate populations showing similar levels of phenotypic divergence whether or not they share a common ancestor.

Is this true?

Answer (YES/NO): NO